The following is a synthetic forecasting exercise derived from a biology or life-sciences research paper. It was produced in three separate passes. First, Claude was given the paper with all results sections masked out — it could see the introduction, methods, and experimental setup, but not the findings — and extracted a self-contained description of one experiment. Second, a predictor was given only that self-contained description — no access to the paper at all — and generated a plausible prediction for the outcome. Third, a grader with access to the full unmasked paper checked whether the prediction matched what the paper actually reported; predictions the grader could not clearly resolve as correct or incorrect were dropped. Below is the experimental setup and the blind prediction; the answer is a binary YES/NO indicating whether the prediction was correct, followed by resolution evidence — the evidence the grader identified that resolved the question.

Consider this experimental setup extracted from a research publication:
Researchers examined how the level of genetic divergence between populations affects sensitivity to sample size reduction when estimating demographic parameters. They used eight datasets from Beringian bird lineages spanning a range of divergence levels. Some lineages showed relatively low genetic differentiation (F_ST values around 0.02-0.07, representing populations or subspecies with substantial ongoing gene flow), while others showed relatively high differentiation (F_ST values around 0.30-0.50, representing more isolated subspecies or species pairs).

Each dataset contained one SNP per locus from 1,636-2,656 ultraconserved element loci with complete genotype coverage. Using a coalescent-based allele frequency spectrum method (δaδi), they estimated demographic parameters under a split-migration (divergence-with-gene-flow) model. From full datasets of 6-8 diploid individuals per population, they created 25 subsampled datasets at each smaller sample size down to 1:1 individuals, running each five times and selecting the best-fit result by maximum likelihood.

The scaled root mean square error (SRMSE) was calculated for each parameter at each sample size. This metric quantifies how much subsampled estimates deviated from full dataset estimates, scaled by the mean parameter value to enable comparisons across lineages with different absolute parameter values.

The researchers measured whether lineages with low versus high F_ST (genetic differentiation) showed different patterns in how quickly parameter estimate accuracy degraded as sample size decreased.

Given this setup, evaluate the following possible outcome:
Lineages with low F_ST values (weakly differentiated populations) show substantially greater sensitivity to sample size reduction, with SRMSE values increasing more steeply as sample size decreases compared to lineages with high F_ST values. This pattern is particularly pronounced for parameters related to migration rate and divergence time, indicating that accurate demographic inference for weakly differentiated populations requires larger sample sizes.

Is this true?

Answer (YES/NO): NO